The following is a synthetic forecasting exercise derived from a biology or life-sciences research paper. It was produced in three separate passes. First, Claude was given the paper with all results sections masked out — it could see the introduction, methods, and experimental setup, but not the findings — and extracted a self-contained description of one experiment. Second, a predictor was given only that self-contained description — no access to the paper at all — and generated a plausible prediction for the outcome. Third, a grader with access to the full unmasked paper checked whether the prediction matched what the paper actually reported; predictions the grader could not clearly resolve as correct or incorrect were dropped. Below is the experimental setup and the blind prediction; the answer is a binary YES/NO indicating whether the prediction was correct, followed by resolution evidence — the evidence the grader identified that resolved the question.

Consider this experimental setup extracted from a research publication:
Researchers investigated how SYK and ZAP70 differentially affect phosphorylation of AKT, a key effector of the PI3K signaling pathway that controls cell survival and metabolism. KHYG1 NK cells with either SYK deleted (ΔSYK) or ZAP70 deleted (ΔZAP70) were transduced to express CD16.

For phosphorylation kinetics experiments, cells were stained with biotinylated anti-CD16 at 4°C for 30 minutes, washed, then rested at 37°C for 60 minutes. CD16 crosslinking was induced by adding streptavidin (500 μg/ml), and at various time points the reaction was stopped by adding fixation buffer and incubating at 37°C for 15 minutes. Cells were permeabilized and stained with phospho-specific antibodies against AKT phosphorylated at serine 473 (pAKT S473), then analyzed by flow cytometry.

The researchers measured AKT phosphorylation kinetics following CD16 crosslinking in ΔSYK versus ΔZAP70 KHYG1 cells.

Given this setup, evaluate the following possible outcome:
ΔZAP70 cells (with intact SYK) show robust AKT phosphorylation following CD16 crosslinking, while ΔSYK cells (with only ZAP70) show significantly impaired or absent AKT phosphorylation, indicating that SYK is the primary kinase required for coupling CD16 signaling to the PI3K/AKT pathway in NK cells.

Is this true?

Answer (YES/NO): NO